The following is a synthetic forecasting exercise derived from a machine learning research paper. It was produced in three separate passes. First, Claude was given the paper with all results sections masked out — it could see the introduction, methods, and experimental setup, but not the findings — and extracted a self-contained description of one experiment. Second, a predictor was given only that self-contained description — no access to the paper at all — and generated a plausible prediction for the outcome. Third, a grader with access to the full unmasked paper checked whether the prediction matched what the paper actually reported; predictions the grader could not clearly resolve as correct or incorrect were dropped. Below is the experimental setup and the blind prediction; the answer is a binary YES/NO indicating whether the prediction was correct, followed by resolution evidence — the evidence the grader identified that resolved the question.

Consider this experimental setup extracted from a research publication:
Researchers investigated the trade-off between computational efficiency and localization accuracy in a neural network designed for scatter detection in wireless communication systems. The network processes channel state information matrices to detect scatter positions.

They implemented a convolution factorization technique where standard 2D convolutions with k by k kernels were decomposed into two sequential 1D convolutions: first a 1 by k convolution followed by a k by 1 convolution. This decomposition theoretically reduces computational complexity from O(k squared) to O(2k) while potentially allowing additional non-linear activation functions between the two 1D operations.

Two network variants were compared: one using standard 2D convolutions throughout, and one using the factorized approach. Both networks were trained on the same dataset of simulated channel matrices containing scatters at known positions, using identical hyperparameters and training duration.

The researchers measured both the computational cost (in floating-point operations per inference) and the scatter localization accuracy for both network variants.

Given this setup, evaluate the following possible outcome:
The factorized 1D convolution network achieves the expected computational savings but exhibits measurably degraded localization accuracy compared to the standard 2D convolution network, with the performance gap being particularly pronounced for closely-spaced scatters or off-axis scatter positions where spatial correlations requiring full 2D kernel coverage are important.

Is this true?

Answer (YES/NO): NO